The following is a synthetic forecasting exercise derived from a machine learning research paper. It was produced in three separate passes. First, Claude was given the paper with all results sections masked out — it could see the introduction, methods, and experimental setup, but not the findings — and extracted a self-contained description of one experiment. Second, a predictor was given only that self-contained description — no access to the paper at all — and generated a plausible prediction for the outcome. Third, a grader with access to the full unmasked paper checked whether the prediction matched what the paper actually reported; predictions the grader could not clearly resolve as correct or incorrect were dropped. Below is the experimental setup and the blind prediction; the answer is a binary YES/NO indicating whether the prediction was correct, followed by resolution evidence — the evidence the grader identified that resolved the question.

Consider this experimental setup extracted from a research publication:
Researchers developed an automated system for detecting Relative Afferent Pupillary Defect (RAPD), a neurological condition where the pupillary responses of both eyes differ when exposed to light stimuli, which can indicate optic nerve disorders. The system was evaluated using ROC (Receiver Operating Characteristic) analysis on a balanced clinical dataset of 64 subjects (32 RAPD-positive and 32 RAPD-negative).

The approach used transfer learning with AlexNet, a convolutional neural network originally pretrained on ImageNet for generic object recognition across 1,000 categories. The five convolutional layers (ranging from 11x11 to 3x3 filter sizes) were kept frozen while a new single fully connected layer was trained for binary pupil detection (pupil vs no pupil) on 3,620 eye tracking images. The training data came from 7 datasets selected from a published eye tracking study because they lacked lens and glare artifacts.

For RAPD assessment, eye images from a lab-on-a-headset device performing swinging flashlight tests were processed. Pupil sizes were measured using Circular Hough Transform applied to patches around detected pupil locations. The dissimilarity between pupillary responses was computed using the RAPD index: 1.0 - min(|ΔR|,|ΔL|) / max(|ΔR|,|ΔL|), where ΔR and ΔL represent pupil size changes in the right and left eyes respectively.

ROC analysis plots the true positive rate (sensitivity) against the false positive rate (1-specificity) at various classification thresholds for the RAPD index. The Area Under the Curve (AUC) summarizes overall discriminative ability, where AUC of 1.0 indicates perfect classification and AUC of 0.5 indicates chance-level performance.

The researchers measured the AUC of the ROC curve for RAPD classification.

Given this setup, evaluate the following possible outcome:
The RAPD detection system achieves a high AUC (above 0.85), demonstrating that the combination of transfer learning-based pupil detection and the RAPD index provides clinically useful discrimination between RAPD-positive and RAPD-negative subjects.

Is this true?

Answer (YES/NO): YES